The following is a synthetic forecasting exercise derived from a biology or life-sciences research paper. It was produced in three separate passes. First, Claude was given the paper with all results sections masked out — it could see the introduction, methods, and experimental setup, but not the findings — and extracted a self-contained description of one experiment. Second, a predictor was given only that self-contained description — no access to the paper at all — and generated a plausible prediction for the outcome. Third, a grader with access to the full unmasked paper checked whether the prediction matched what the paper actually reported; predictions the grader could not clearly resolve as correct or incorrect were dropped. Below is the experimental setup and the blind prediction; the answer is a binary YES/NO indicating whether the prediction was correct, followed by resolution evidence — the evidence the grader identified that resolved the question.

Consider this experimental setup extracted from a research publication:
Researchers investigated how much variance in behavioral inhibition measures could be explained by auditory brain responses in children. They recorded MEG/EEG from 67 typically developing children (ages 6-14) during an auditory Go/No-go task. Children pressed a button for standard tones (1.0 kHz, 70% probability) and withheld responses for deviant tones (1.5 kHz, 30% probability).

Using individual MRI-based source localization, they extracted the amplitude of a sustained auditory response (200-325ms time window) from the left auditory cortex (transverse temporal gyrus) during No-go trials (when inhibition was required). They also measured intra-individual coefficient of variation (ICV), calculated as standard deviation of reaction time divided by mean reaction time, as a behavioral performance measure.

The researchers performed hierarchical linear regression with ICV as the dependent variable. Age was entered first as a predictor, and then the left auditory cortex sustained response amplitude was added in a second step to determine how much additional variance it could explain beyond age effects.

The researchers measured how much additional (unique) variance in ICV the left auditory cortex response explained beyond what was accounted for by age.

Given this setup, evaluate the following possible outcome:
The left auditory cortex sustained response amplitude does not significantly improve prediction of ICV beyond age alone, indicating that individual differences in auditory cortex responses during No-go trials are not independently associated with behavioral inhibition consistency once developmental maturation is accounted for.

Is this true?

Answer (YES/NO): NO